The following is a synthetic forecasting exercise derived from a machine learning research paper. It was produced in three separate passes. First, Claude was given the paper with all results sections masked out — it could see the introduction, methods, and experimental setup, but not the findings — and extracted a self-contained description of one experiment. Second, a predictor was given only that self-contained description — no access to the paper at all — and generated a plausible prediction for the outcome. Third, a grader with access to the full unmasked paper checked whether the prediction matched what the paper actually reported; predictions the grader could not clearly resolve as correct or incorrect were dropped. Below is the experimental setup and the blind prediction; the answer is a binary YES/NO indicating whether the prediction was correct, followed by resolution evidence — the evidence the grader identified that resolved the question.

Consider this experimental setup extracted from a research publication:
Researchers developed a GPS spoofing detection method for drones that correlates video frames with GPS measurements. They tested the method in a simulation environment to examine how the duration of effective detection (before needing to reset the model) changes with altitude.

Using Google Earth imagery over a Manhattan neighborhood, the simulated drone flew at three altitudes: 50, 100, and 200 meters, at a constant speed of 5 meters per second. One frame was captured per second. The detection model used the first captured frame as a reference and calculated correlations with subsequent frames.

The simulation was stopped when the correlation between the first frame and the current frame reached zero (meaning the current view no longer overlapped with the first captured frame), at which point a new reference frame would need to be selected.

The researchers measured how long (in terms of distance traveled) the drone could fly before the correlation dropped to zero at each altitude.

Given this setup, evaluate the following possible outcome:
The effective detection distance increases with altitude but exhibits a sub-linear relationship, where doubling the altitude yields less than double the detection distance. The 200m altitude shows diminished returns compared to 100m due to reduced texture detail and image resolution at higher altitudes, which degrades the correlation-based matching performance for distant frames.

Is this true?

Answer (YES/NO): NO